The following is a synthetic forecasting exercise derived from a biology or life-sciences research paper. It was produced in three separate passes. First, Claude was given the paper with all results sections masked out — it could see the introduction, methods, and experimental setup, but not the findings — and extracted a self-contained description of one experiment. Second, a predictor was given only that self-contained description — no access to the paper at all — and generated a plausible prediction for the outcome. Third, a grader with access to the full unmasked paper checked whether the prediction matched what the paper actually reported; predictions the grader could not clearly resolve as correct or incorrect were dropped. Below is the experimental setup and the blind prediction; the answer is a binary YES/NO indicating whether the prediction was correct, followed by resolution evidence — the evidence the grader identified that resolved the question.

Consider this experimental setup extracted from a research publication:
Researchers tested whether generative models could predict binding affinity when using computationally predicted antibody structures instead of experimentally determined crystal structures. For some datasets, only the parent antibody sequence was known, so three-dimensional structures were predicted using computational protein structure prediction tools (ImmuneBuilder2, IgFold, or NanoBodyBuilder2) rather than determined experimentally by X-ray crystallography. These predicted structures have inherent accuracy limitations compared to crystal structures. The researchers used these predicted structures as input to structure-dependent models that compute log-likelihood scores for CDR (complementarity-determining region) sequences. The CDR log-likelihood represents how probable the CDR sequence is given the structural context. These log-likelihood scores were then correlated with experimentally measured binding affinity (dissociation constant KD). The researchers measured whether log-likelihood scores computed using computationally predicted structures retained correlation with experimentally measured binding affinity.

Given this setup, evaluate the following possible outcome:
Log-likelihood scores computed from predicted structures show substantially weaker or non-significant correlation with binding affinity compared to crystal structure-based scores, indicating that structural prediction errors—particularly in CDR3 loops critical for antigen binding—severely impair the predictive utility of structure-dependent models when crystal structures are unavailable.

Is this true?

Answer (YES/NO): NO